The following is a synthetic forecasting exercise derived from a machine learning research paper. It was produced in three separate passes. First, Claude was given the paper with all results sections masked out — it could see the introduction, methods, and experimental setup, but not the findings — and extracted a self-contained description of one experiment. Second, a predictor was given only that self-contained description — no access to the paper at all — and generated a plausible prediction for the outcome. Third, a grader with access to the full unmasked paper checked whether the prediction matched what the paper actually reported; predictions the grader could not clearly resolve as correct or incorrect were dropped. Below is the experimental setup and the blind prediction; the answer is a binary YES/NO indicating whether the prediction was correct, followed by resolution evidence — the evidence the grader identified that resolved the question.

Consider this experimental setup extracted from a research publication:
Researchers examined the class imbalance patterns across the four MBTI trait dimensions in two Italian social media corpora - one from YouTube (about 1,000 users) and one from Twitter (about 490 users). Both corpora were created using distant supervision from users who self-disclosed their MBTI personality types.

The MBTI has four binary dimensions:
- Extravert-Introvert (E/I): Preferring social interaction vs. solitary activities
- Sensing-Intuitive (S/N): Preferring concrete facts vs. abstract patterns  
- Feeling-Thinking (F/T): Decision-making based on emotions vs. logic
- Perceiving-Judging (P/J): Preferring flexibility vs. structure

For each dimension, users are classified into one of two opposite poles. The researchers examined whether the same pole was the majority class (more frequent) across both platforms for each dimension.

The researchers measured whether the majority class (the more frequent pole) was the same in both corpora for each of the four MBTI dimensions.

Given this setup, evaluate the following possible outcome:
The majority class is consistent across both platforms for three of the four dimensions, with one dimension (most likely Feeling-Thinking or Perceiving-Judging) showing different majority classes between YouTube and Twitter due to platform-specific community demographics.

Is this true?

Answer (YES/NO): NO